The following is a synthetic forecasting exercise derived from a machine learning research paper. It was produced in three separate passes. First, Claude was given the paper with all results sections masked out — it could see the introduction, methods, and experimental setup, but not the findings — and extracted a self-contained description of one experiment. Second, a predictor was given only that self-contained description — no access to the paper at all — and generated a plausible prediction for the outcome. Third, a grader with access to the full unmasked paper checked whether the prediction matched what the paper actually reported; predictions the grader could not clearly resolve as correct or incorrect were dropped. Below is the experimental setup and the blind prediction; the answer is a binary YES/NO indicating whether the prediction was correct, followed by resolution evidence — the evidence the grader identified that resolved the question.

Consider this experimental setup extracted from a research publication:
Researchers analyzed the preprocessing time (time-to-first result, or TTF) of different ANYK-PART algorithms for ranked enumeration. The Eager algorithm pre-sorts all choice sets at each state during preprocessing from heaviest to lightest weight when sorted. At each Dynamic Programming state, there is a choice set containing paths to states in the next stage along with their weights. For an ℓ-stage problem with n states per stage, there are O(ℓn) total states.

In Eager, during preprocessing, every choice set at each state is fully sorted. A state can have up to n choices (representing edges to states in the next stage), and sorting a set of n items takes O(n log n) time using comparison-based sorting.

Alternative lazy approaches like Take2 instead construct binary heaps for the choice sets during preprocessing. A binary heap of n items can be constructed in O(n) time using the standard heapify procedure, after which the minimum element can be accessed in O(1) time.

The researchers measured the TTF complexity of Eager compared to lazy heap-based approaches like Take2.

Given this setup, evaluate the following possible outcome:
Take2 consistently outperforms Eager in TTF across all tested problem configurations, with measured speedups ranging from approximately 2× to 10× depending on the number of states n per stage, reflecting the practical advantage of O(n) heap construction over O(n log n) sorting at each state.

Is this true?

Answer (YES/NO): NO